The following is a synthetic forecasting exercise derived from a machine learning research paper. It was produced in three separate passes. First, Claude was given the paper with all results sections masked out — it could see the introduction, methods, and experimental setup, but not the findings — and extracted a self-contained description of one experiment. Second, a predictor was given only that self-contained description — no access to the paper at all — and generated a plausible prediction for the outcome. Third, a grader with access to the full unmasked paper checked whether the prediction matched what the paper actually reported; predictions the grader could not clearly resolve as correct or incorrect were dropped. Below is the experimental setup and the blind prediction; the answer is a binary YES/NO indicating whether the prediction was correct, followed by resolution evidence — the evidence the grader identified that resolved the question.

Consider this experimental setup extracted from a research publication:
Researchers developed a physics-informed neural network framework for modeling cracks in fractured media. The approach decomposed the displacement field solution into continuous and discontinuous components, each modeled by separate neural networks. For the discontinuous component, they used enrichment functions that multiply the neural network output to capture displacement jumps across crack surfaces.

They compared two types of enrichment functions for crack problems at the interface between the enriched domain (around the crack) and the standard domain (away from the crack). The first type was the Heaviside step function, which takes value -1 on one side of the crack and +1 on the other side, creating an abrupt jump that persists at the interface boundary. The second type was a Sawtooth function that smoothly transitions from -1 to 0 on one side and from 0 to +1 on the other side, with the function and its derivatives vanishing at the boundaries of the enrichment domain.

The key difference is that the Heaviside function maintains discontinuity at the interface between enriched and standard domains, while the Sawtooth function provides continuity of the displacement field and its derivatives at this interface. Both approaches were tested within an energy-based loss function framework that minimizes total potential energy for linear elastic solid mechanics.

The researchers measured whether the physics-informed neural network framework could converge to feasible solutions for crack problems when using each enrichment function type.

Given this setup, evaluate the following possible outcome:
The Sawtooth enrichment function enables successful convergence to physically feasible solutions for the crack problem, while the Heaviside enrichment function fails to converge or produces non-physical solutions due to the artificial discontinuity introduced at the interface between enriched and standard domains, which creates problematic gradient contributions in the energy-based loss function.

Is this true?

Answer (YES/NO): YES